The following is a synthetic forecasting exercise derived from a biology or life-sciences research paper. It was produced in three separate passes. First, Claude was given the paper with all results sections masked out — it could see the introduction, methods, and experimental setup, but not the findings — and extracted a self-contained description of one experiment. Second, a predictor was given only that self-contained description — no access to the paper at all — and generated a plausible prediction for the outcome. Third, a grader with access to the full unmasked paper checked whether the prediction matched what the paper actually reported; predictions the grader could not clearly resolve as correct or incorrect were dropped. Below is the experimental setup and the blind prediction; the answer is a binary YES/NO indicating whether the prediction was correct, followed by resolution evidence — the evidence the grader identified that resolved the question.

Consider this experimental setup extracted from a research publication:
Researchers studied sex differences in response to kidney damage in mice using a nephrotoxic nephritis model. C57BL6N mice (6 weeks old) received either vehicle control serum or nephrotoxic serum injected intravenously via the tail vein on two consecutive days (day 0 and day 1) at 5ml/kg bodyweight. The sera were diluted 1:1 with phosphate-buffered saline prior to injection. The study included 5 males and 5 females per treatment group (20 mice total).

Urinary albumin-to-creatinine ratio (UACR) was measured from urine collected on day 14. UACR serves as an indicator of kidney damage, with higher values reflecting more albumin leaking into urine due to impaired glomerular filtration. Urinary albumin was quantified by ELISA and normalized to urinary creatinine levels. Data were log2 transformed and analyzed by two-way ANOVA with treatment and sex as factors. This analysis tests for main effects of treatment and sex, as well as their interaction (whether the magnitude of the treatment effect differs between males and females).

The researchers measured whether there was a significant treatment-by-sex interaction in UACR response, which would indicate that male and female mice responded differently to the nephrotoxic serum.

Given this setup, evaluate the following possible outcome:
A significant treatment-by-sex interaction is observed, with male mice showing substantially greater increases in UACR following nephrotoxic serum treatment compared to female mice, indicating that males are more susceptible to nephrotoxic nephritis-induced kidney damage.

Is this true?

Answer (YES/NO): NO